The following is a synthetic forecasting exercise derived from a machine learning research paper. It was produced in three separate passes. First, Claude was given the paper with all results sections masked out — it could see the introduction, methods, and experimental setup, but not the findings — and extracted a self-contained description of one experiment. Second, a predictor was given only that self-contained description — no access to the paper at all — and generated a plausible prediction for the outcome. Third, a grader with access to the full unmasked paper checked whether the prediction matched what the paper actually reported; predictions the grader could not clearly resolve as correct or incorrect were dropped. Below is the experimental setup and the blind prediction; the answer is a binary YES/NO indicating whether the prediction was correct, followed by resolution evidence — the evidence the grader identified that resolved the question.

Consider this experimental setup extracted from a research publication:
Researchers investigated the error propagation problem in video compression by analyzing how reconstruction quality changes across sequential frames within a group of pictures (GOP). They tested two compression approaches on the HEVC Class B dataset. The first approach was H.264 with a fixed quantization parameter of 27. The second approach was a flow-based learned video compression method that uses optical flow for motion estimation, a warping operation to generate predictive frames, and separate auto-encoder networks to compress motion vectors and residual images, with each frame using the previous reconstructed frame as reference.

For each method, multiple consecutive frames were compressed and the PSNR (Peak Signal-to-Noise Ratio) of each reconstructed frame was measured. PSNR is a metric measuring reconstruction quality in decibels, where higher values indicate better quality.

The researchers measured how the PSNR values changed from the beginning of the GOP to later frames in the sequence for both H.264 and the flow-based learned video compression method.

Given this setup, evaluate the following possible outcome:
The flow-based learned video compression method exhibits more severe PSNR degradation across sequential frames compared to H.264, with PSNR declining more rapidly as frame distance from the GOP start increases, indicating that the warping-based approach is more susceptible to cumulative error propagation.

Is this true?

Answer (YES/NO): NO